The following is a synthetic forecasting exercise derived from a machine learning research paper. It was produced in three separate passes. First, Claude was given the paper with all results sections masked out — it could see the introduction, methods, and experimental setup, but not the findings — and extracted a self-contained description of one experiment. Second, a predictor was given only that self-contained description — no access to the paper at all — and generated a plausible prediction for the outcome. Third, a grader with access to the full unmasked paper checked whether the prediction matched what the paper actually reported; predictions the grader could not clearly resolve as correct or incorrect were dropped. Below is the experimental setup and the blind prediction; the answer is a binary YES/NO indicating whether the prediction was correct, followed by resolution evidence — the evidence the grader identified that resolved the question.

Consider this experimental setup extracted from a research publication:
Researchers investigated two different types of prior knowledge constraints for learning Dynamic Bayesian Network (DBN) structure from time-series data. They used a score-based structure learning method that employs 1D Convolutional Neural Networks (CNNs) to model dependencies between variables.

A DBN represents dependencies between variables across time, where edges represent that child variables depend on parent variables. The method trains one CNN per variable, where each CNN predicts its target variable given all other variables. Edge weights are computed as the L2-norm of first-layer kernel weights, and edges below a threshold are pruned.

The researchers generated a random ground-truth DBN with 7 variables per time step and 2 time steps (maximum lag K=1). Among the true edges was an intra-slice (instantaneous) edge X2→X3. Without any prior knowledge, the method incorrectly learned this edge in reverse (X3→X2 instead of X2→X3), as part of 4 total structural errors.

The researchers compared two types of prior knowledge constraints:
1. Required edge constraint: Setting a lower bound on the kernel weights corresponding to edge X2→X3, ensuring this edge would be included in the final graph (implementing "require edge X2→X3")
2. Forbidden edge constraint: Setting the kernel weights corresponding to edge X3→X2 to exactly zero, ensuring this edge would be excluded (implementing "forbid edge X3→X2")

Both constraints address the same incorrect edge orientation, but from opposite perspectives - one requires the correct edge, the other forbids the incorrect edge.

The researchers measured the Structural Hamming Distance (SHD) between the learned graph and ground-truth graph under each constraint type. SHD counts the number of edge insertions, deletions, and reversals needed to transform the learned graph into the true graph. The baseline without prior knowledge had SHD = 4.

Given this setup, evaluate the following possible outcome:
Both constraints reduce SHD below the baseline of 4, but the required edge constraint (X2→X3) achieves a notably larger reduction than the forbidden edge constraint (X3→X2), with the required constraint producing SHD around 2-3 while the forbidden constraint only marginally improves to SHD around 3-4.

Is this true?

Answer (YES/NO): NO